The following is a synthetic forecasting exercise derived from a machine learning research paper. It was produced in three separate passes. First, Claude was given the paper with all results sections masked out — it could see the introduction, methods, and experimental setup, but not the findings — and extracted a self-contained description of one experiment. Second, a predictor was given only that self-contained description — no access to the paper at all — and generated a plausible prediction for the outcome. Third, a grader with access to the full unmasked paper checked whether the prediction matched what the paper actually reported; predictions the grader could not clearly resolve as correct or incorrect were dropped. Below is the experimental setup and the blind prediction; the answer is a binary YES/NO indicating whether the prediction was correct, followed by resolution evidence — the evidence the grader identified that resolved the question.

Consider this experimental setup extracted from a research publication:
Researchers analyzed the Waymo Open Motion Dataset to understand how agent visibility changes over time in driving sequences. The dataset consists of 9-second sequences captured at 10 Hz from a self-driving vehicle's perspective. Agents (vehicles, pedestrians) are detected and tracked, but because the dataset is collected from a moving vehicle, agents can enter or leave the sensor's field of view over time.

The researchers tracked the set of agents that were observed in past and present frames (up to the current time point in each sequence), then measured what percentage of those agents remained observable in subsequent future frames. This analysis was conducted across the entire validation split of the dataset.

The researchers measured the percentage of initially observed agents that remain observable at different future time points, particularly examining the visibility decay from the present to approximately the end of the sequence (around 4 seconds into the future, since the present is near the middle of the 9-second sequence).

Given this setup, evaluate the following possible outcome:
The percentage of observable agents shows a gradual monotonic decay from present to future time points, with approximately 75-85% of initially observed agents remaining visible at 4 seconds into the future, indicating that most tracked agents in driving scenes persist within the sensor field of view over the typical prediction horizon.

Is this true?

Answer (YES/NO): NO